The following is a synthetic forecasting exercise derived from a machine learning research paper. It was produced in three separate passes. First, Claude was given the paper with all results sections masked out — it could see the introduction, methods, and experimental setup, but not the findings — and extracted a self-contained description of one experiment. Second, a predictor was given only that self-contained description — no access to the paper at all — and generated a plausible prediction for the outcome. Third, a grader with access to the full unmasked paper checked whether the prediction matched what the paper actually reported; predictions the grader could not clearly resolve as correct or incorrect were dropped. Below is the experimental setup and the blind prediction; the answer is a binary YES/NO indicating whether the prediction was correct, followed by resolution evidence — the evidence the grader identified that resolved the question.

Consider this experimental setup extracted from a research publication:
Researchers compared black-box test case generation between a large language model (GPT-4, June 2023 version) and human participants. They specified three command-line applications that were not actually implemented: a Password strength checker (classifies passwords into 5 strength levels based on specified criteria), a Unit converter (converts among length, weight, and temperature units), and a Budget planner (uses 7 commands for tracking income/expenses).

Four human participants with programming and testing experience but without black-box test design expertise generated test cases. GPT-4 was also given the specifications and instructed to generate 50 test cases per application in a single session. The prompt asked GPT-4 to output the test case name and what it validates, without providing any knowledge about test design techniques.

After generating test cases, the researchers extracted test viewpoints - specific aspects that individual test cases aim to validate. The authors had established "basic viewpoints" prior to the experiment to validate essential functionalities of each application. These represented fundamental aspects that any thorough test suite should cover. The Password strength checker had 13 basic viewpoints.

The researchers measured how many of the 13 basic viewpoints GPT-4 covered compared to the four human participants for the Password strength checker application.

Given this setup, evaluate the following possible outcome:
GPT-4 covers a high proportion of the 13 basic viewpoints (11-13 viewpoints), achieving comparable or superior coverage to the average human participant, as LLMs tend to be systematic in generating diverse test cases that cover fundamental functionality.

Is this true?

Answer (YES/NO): NO